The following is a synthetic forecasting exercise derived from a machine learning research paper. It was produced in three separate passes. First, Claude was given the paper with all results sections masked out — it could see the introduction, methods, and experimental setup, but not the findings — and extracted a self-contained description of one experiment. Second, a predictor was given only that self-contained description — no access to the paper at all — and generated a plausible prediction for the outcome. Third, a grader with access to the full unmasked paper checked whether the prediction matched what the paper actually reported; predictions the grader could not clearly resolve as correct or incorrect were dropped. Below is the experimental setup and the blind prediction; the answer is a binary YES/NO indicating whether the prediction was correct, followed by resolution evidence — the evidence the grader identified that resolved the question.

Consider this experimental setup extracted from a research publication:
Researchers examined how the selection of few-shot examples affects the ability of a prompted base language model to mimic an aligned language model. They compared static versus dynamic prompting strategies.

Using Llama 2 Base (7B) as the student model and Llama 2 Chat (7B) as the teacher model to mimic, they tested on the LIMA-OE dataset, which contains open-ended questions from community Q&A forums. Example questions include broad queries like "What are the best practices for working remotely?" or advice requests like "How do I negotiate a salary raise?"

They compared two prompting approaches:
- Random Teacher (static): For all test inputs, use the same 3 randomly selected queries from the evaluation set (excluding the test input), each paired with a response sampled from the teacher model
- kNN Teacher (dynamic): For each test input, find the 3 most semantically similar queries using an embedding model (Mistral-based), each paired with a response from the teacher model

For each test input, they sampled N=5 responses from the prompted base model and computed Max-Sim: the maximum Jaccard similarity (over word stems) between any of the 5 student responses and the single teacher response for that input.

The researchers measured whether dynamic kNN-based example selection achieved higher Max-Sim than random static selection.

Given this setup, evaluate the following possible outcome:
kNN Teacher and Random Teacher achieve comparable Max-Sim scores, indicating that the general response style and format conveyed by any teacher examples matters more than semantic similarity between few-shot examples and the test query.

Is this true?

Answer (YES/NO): NO